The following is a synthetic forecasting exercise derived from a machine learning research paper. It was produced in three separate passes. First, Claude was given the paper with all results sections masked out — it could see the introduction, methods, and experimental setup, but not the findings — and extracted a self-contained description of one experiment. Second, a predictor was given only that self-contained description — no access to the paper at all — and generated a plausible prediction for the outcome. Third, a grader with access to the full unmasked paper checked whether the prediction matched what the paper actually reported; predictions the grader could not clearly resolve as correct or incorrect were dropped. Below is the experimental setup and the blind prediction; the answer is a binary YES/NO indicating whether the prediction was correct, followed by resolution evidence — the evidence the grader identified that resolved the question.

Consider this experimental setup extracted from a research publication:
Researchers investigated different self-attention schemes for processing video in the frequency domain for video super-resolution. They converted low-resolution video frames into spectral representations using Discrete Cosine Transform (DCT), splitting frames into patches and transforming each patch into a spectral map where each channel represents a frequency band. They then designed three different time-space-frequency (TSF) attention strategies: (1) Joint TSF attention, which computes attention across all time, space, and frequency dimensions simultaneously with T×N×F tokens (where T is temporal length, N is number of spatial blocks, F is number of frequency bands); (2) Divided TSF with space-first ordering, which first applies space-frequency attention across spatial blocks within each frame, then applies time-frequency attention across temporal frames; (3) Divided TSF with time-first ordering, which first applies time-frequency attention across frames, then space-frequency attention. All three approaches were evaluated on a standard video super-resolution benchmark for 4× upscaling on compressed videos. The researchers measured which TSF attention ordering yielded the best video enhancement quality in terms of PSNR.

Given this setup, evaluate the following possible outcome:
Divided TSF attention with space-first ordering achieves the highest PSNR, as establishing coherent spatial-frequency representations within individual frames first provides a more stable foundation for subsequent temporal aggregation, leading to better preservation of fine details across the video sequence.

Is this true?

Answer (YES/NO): YES